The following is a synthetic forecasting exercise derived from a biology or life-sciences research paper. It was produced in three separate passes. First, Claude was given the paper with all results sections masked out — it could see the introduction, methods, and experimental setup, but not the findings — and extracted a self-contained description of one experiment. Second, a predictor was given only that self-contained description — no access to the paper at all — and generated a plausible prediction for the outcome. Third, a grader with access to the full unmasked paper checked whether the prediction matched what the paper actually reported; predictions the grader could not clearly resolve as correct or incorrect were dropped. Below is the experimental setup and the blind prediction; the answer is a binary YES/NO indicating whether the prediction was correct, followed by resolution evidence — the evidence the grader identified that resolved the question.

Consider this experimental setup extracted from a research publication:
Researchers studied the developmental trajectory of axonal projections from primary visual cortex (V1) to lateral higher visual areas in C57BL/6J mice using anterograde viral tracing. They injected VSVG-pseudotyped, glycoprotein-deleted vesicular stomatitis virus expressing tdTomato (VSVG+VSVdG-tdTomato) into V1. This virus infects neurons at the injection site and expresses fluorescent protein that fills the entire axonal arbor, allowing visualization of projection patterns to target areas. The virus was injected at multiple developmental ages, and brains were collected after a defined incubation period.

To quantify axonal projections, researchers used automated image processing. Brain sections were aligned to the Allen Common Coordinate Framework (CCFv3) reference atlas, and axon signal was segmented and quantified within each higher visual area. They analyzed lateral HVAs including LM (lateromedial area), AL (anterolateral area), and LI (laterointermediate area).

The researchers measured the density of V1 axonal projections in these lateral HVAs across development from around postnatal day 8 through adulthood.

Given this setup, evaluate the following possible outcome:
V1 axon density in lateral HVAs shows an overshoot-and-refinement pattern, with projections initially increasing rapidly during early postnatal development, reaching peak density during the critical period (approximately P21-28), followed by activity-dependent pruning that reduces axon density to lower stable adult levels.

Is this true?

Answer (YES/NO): NO